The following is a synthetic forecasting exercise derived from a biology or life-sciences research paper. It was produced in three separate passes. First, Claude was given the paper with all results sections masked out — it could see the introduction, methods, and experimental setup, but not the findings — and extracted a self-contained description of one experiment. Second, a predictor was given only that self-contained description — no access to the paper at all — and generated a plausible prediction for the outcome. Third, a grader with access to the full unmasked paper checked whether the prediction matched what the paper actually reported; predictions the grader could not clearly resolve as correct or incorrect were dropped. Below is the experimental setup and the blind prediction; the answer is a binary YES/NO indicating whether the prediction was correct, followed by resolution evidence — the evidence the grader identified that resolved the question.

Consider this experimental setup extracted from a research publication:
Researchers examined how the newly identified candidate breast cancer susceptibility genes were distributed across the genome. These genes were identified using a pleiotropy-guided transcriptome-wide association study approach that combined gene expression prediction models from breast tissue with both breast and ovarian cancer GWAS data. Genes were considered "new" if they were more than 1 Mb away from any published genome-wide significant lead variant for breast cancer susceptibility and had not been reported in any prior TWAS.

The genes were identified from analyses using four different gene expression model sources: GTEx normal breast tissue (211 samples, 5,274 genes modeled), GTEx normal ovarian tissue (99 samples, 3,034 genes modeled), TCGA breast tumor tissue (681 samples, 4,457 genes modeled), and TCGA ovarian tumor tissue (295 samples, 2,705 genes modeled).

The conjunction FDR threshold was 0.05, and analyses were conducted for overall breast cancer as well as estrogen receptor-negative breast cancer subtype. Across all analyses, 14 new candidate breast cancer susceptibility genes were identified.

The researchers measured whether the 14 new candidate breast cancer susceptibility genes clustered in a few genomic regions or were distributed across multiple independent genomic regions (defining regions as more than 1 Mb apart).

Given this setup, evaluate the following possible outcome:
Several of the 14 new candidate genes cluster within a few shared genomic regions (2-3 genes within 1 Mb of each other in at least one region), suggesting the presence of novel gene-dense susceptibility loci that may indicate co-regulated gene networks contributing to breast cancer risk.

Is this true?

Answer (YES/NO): NO